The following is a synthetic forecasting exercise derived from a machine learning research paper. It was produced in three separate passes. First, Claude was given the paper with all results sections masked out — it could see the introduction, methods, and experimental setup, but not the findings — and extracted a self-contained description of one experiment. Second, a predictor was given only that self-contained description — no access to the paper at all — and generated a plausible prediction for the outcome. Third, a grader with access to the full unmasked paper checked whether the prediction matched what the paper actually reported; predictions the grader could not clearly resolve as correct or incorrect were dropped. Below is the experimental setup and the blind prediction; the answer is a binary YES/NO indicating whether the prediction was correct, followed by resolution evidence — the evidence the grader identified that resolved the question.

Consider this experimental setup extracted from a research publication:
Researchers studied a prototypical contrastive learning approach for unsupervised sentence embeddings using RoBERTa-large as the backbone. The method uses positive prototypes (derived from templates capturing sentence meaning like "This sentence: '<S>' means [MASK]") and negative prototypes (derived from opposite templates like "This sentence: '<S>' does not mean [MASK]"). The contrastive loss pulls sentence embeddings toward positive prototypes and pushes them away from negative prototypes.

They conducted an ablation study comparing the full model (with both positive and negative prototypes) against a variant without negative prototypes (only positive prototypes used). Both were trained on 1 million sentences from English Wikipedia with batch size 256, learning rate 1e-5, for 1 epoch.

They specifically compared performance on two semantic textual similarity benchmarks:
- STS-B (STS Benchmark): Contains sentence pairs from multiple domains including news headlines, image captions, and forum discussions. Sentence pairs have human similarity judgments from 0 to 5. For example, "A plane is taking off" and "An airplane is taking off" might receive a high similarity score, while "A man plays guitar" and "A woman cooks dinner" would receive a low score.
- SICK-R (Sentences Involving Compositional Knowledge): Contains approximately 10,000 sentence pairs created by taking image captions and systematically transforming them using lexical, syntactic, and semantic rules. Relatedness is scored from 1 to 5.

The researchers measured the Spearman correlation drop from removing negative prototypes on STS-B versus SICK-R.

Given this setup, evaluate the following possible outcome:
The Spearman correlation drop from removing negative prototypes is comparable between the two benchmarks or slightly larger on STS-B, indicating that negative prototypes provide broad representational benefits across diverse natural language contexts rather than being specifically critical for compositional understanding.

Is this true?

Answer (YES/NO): NO